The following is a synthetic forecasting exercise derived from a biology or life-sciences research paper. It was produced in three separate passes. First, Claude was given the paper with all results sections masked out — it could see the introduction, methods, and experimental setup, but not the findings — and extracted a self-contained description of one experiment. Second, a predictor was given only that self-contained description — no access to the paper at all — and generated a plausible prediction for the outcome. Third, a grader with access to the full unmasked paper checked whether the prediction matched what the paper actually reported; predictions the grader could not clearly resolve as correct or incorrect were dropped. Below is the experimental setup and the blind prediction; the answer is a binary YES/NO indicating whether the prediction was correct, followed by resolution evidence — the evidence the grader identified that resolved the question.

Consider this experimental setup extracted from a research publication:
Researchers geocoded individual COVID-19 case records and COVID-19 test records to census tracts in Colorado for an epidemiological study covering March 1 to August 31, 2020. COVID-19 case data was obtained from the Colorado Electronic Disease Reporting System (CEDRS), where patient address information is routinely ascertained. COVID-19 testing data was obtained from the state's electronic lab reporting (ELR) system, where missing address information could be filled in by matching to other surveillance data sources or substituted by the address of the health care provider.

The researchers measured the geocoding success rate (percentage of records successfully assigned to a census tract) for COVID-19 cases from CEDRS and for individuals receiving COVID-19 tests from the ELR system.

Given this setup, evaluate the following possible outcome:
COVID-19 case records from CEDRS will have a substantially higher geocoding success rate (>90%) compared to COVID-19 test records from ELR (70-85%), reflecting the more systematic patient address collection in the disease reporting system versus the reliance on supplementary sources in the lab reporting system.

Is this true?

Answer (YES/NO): NO